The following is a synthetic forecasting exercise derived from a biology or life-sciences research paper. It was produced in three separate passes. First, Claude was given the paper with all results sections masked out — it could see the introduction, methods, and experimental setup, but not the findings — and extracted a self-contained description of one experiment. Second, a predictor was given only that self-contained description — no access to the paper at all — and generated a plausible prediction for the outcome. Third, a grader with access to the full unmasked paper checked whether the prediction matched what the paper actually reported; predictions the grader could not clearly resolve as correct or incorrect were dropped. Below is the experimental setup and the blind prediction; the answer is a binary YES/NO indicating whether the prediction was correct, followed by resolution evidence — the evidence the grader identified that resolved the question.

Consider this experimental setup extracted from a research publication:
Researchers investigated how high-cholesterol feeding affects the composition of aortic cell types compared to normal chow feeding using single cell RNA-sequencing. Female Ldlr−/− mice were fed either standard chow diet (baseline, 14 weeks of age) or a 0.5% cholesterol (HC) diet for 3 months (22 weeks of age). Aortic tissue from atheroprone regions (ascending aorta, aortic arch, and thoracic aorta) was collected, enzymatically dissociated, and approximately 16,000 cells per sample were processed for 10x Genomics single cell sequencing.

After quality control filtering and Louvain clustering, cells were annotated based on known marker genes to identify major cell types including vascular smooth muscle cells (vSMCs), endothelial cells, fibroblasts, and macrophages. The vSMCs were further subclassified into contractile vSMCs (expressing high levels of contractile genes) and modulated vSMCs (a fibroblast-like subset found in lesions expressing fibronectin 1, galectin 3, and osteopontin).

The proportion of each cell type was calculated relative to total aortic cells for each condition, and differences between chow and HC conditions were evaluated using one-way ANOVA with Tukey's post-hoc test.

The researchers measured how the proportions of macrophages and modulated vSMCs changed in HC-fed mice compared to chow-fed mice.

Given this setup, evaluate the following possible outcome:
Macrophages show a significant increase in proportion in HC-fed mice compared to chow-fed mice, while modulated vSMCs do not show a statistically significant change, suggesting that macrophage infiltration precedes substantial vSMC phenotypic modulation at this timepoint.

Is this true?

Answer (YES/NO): NO